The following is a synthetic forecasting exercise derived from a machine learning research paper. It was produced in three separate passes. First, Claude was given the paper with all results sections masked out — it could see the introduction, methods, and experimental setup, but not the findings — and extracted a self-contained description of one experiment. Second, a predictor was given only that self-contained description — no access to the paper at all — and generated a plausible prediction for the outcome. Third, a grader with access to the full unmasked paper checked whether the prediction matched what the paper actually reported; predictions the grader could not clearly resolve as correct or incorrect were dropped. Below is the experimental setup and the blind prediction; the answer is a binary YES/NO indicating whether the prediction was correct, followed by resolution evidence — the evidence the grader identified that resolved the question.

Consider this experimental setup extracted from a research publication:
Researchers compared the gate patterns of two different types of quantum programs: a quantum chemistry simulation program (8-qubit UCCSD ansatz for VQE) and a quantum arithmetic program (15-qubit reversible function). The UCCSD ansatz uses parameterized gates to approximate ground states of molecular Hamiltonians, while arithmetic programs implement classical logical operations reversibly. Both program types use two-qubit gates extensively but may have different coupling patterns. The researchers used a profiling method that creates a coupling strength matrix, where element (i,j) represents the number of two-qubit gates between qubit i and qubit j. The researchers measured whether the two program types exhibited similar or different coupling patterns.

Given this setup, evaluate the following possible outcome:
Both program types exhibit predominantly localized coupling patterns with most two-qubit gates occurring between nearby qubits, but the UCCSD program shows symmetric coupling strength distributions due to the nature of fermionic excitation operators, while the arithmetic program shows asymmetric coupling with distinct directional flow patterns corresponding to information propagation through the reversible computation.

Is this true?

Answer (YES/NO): NO